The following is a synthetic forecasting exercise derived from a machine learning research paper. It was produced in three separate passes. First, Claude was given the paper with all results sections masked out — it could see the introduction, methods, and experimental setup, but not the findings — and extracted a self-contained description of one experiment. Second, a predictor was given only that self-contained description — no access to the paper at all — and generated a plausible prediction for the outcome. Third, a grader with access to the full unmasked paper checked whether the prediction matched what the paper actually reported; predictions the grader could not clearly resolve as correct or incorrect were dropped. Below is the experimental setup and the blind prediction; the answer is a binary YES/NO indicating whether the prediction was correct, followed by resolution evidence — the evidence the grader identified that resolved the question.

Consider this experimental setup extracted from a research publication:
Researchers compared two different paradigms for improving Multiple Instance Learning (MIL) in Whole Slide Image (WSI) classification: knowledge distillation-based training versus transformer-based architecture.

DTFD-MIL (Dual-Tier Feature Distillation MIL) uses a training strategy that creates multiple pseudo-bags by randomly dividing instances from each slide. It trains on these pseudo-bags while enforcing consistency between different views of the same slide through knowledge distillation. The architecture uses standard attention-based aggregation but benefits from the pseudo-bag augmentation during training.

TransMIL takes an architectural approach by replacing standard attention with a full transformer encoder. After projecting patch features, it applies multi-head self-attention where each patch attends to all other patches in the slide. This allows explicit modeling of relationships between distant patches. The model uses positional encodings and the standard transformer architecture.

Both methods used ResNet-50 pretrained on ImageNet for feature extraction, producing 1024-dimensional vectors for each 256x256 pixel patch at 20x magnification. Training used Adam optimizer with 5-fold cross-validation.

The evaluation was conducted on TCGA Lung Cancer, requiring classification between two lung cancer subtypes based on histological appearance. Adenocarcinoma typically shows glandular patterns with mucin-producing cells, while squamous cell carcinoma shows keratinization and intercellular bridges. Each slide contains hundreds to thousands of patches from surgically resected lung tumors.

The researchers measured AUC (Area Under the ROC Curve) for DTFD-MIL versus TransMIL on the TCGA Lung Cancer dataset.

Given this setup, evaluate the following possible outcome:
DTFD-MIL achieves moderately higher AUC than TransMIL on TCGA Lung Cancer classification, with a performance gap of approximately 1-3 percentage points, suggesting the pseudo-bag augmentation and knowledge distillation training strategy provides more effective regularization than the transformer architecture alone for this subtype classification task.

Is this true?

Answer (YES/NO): NO